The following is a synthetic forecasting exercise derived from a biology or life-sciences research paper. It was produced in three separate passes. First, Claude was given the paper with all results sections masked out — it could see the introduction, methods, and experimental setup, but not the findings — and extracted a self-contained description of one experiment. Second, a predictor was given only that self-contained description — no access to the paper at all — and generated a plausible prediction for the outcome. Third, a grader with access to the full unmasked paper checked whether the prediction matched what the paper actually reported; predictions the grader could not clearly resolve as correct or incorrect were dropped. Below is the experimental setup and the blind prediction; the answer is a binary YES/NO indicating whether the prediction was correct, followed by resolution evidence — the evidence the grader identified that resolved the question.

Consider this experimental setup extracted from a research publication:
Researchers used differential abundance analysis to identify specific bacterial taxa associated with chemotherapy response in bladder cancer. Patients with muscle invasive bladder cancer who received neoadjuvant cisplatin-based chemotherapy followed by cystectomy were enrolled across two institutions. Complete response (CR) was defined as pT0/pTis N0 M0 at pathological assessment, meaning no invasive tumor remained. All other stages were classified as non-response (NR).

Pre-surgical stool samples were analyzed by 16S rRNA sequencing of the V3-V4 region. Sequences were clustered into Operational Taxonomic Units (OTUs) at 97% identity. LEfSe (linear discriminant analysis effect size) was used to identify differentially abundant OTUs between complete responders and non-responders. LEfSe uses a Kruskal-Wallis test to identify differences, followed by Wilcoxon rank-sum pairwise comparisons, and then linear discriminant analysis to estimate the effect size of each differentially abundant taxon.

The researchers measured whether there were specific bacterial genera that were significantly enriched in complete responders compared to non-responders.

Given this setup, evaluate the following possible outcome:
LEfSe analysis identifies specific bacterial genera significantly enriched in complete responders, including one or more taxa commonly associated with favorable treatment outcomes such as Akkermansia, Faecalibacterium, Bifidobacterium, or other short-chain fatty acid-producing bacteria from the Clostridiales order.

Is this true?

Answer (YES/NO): NO